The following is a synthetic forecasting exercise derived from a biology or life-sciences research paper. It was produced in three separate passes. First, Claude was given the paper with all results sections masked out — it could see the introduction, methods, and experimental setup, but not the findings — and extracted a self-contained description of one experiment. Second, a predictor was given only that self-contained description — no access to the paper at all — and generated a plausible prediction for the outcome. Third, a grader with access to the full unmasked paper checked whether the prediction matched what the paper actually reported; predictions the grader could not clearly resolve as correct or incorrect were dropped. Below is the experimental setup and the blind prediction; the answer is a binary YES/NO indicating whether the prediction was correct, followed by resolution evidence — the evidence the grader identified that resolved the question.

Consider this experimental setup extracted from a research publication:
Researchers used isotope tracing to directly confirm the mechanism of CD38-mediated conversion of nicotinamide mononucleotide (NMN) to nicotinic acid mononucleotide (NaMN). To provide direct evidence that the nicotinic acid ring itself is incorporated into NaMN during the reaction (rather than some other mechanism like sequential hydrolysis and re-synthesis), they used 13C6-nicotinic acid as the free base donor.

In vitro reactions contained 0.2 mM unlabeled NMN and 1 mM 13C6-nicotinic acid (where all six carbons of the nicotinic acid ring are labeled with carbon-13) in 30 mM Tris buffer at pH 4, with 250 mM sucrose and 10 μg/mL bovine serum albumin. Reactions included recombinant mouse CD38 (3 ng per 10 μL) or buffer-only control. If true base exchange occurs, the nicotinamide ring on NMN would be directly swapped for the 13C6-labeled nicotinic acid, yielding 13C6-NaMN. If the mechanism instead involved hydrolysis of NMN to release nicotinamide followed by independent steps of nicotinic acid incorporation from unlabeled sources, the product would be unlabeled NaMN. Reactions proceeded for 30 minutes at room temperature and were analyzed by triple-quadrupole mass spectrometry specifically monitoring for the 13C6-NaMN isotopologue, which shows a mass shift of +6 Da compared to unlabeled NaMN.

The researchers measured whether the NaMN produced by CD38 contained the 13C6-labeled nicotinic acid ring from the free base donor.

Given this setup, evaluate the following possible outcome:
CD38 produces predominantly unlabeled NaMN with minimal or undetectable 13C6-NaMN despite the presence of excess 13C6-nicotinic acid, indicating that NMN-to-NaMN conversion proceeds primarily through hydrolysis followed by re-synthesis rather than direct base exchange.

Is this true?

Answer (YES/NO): NO